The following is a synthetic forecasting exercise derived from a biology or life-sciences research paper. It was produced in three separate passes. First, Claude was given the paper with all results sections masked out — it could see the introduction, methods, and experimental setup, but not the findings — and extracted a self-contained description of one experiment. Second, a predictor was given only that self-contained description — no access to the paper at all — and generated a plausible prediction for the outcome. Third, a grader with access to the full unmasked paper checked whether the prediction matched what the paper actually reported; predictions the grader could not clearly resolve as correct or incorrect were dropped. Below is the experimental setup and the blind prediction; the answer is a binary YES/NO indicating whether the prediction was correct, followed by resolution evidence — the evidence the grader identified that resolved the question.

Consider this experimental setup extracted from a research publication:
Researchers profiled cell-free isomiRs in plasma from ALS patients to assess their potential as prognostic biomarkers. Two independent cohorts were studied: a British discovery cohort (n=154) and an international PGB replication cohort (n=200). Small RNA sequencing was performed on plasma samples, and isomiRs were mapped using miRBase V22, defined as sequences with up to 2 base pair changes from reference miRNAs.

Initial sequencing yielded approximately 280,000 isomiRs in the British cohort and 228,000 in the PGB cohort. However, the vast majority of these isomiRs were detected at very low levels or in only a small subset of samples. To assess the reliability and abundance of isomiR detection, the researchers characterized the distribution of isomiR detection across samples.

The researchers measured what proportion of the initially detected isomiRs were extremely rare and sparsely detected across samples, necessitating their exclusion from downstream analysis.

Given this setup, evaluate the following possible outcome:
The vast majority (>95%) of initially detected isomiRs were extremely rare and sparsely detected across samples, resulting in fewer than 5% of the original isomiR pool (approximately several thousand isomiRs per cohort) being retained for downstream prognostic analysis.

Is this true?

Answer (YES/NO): YES